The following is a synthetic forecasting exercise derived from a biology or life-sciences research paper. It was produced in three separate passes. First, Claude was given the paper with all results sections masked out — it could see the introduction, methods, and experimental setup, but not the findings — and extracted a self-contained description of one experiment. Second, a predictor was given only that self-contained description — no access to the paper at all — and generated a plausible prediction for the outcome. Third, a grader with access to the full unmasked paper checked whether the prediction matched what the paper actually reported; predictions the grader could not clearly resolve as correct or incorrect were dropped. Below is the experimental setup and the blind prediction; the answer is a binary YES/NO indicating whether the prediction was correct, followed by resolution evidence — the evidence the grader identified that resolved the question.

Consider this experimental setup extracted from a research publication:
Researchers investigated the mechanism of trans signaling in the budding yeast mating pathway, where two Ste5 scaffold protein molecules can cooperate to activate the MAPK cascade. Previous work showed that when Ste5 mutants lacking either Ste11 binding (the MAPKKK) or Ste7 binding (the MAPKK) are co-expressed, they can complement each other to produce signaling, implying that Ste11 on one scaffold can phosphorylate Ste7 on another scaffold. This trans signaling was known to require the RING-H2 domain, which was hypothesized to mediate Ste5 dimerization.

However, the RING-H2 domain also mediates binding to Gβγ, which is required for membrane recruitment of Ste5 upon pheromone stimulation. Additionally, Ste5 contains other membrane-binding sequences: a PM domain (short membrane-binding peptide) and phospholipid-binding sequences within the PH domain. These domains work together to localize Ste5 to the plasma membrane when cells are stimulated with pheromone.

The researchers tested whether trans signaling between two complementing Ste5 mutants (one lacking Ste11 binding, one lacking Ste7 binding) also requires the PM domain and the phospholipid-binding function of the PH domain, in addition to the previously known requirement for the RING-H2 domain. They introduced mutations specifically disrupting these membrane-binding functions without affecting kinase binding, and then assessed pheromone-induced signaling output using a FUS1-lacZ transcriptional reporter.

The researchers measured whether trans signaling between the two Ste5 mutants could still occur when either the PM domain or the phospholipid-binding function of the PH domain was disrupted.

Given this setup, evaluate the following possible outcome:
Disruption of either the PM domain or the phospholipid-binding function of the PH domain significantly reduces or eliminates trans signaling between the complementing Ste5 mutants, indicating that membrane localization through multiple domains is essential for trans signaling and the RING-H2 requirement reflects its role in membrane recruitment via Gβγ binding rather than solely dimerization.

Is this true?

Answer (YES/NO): YES